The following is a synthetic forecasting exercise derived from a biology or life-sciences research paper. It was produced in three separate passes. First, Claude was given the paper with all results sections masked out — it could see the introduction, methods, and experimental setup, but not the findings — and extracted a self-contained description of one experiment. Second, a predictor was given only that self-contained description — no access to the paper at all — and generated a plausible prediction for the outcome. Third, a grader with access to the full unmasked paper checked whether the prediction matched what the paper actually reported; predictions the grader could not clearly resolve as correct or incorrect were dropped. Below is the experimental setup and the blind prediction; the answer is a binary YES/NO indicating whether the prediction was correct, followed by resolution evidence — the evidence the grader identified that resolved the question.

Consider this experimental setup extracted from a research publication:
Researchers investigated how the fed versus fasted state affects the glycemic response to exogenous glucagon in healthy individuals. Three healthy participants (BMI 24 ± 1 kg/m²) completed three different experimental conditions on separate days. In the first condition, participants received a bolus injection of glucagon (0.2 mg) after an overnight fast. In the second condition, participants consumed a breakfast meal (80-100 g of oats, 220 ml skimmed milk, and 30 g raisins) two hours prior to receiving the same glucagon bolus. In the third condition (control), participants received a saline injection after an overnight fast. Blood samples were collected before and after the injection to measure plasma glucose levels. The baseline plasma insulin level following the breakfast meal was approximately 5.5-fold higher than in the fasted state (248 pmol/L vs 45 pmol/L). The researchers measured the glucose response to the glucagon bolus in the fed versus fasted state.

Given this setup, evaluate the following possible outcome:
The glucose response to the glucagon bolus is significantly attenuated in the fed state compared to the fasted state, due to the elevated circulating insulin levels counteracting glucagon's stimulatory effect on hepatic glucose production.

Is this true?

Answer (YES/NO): YES